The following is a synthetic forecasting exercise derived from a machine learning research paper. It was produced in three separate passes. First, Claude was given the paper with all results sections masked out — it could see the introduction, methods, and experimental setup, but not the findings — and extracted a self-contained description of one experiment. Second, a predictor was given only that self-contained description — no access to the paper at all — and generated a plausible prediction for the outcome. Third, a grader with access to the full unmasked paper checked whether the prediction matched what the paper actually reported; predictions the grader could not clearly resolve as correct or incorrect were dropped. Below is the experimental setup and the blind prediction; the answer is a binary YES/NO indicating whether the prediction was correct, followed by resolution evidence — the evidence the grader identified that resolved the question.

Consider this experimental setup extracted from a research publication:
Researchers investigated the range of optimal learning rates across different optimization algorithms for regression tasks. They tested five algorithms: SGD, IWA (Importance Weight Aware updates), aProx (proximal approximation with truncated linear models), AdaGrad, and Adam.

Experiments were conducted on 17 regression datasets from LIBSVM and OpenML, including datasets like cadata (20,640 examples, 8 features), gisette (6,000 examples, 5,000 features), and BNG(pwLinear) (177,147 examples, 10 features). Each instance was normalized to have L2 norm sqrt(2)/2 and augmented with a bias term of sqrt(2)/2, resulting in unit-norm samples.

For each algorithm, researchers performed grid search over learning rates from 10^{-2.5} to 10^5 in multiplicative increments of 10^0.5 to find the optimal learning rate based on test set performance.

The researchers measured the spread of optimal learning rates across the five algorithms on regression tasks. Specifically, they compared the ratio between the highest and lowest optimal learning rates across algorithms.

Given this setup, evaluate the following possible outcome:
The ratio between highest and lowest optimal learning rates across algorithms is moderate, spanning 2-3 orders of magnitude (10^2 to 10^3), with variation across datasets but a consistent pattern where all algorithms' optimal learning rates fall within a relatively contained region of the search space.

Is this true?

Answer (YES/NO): NO